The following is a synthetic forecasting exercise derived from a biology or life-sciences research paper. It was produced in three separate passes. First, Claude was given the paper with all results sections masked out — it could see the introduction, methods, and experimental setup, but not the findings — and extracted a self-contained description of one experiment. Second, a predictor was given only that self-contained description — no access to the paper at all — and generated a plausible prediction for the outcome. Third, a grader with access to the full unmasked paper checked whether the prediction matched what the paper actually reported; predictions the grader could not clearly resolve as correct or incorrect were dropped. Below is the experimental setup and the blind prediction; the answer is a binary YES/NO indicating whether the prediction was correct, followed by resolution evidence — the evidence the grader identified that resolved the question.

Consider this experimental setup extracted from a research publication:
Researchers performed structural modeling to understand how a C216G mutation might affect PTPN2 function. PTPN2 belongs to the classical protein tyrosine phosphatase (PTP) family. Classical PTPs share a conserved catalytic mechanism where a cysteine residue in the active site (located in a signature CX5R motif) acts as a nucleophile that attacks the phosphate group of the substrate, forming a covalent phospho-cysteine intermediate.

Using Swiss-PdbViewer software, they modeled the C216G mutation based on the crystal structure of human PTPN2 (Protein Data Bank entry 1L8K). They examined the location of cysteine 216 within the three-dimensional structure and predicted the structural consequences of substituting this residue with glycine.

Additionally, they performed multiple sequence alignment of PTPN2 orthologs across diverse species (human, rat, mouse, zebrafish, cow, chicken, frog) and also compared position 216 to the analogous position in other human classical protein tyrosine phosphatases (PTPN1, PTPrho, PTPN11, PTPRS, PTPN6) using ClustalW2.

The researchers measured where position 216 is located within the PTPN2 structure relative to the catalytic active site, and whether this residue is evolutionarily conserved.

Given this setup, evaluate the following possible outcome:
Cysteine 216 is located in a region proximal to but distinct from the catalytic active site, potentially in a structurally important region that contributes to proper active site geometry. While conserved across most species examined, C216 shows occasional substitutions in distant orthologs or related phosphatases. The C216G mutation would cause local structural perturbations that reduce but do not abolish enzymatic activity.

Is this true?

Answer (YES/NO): NO